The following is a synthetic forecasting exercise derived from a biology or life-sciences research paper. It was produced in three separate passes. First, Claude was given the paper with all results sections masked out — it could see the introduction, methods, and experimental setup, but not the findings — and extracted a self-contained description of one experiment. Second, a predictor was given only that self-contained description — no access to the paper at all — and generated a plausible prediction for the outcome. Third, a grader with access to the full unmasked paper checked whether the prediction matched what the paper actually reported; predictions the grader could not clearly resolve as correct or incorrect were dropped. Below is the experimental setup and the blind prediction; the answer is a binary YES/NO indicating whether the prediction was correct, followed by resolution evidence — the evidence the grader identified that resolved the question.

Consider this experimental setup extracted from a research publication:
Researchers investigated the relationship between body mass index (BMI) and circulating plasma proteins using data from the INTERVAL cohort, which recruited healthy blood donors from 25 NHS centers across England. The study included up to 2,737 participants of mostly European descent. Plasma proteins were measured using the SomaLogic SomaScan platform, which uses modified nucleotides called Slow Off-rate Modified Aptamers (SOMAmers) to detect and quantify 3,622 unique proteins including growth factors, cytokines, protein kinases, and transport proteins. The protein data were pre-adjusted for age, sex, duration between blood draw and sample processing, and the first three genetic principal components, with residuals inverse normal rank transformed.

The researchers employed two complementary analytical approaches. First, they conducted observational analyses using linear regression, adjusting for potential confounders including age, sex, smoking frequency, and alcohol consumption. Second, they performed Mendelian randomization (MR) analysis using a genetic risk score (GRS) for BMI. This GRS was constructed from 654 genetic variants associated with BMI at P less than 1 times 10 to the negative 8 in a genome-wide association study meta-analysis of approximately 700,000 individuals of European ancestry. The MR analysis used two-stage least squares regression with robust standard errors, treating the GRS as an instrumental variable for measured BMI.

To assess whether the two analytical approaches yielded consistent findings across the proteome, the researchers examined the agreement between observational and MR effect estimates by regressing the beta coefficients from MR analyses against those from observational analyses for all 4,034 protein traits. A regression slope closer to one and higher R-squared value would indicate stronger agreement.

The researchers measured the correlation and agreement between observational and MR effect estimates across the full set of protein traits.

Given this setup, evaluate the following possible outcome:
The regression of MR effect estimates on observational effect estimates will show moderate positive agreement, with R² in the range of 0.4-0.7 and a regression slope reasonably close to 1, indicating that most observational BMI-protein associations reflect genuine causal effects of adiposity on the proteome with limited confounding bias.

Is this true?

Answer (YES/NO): NO